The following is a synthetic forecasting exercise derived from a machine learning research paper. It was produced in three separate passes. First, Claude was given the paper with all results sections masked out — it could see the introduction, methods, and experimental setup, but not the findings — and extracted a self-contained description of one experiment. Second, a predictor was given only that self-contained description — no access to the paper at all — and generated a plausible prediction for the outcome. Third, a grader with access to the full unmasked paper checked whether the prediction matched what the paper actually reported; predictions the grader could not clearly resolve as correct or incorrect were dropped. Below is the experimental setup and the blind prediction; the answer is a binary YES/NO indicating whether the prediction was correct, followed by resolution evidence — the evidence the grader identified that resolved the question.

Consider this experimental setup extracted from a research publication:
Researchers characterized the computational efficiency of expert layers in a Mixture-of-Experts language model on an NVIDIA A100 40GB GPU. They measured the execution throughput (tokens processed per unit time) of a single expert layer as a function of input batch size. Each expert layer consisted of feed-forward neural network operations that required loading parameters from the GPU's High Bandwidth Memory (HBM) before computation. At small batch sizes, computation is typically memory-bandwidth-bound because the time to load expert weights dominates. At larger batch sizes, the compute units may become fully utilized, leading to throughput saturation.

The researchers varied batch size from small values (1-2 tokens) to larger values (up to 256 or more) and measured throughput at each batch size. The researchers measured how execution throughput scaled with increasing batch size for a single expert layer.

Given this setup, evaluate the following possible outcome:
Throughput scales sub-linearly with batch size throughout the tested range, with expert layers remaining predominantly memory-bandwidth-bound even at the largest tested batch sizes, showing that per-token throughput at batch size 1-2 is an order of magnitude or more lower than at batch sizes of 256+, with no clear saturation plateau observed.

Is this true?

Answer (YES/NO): NO